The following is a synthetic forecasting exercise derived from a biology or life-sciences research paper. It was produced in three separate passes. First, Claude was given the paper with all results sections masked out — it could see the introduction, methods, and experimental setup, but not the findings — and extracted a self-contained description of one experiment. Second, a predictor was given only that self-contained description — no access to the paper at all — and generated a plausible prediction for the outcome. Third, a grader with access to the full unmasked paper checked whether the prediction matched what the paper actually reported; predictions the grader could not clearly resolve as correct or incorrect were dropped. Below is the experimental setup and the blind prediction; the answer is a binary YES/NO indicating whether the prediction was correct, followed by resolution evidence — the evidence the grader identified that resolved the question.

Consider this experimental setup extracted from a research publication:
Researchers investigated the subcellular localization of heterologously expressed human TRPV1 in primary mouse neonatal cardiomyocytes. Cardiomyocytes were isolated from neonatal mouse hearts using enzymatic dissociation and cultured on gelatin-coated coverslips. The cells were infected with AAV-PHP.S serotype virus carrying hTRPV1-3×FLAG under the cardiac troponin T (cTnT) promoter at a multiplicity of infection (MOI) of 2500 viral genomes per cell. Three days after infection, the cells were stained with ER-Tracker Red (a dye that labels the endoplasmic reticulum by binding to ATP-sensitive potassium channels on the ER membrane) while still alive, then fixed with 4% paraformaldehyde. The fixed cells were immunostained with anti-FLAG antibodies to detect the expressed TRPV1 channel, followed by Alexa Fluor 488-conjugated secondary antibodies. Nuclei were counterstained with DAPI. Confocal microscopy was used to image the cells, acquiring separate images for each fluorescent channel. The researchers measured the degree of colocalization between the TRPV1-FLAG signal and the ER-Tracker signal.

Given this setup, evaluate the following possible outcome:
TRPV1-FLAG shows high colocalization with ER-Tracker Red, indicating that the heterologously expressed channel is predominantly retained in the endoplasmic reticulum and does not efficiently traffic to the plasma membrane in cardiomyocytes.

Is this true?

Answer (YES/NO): NO